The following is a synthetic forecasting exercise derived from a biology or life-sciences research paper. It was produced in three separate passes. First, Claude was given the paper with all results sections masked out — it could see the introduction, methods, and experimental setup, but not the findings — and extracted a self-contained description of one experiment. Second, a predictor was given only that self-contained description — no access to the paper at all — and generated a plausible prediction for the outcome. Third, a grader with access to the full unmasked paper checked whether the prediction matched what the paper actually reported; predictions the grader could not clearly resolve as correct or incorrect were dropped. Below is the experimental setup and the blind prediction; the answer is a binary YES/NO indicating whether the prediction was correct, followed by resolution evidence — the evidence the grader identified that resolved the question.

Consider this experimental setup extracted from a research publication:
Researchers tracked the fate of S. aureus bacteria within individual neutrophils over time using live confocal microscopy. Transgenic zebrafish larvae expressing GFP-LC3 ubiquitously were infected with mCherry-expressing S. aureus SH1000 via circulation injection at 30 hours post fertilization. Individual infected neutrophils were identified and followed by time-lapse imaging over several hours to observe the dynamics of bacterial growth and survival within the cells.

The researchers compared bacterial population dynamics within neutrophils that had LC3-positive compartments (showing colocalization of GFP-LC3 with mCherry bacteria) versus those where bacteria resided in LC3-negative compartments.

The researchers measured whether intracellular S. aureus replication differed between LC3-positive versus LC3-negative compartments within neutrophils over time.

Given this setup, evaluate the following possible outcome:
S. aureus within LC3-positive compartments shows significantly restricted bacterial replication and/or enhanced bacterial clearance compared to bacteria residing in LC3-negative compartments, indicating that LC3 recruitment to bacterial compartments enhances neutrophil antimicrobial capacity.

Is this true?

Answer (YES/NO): NO